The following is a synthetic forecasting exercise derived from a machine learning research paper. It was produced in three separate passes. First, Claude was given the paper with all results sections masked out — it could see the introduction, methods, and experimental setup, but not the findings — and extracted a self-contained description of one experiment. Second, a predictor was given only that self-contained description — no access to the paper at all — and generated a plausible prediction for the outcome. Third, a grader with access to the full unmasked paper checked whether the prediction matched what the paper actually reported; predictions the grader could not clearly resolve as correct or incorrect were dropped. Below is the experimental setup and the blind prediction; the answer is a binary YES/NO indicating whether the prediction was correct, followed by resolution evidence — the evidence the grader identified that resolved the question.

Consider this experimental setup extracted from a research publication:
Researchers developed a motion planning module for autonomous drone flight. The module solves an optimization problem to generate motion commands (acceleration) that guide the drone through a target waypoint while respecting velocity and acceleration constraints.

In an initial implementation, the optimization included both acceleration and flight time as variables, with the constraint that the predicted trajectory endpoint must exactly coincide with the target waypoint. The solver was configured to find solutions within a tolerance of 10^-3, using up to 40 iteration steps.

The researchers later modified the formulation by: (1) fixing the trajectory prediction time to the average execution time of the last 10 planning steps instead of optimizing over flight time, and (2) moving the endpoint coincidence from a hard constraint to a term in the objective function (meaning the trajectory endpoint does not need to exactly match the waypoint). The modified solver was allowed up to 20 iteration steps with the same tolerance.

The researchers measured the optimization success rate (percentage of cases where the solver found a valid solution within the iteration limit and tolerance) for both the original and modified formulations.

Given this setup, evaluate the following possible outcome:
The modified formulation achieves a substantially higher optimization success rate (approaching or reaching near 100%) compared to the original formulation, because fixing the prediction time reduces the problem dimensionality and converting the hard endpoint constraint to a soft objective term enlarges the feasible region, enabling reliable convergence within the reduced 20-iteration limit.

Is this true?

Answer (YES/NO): YES